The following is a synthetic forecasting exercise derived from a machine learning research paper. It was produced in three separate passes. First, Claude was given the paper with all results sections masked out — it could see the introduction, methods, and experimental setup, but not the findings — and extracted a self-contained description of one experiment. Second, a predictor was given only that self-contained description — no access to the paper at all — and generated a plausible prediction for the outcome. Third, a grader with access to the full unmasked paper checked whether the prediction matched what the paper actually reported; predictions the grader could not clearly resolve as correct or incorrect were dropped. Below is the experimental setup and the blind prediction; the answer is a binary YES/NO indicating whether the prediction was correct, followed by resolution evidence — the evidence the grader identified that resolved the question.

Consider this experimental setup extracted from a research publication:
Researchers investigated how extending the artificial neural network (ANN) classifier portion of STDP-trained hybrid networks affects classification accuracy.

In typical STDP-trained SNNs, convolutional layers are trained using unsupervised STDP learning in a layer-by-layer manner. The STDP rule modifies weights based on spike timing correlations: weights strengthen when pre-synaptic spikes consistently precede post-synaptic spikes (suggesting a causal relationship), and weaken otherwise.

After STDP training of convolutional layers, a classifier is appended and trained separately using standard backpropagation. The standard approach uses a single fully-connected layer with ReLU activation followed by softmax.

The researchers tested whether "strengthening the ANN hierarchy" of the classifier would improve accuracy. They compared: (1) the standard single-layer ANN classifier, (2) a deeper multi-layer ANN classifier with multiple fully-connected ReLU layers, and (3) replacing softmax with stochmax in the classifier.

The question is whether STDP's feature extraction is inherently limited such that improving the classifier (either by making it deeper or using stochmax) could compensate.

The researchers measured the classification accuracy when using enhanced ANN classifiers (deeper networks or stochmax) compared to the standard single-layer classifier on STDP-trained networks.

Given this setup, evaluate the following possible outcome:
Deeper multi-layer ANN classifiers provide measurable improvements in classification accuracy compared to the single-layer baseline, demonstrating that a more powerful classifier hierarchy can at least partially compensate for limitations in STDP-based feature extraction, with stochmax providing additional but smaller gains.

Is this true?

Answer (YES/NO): YES